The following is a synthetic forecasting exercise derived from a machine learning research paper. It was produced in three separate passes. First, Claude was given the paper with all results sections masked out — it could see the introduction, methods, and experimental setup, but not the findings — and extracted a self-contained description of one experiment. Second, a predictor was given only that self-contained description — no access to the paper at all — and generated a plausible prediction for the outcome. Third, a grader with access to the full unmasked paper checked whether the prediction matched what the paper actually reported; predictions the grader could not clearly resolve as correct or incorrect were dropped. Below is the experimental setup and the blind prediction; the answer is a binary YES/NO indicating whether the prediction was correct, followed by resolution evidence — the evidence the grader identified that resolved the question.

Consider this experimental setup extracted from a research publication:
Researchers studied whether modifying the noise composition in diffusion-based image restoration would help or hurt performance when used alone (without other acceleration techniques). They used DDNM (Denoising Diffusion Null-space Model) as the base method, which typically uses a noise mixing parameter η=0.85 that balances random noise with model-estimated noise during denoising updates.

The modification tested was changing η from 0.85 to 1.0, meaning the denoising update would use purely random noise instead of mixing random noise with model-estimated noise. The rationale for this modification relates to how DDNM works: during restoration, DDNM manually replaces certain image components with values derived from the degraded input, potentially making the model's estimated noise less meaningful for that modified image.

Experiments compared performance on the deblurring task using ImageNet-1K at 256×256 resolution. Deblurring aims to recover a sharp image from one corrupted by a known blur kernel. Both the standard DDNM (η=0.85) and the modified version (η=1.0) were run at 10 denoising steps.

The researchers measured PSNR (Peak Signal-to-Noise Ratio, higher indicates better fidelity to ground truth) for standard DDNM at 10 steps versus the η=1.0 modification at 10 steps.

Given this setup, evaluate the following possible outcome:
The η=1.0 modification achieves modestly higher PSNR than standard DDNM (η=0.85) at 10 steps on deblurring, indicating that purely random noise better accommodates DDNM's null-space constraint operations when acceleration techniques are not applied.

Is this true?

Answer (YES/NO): NO